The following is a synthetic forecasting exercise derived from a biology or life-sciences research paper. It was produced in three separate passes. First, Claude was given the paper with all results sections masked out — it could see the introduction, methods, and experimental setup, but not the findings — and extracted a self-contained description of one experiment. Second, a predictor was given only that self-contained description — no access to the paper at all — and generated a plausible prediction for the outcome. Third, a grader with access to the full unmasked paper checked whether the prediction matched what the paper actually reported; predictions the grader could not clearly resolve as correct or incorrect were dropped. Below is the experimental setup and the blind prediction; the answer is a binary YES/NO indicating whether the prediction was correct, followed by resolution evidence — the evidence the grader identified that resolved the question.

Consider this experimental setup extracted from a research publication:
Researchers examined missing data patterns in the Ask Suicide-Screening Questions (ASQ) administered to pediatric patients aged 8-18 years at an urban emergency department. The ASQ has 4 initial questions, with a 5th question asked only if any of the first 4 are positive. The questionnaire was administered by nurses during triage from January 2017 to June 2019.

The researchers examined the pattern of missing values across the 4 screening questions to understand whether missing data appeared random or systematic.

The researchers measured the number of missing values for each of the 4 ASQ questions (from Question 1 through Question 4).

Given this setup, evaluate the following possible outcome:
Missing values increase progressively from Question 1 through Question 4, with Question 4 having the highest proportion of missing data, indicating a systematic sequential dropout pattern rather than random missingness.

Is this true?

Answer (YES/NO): NO